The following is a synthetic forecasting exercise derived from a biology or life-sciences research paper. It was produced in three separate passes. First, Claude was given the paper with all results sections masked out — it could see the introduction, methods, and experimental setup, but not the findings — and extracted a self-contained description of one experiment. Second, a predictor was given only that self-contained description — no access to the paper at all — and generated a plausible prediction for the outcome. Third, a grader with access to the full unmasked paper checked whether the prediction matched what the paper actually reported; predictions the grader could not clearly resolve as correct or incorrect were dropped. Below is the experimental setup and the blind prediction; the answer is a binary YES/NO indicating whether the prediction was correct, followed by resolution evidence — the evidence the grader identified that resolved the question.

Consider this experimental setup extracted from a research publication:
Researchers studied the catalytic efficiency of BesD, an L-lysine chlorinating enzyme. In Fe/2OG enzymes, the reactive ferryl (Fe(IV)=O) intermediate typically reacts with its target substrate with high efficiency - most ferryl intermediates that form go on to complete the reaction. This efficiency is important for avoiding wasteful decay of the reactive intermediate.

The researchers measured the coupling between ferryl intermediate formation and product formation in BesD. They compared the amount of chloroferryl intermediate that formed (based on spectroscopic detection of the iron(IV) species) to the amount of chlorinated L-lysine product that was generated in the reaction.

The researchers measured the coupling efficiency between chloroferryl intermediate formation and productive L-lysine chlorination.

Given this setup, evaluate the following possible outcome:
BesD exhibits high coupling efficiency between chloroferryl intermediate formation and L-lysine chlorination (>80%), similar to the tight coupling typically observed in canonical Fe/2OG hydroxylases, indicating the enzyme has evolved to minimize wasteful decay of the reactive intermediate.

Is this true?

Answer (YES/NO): NO